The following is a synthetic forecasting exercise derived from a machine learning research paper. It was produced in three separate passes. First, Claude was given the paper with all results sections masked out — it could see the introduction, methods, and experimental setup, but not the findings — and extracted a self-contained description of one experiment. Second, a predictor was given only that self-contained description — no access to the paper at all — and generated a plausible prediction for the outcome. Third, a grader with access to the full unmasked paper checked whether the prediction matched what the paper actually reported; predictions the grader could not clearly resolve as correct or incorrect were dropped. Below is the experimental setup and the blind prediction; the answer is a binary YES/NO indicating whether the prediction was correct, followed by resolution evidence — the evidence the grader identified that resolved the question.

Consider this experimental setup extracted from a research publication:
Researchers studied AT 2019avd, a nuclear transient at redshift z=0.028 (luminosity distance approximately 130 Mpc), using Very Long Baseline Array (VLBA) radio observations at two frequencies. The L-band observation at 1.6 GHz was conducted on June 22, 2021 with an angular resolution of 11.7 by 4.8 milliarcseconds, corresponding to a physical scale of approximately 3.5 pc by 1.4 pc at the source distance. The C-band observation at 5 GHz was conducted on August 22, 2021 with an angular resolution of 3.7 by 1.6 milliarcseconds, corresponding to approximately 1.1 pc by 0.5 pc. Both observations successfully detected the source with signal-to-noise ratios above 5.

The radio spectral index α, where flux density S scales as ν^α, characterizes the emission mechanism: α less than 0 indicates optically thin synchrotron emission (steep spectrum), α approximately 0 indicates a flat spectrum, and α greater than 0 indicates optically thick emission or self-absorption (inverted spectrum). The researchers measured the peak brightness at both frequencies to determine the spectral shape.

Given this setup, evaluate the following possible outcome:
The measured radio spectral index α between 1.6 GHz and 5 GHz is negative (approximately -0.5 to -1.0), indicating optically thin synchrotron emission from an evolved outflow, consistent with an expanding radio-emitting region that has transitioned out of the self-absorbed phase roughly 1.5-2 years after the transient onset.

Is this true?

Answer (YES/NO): NO